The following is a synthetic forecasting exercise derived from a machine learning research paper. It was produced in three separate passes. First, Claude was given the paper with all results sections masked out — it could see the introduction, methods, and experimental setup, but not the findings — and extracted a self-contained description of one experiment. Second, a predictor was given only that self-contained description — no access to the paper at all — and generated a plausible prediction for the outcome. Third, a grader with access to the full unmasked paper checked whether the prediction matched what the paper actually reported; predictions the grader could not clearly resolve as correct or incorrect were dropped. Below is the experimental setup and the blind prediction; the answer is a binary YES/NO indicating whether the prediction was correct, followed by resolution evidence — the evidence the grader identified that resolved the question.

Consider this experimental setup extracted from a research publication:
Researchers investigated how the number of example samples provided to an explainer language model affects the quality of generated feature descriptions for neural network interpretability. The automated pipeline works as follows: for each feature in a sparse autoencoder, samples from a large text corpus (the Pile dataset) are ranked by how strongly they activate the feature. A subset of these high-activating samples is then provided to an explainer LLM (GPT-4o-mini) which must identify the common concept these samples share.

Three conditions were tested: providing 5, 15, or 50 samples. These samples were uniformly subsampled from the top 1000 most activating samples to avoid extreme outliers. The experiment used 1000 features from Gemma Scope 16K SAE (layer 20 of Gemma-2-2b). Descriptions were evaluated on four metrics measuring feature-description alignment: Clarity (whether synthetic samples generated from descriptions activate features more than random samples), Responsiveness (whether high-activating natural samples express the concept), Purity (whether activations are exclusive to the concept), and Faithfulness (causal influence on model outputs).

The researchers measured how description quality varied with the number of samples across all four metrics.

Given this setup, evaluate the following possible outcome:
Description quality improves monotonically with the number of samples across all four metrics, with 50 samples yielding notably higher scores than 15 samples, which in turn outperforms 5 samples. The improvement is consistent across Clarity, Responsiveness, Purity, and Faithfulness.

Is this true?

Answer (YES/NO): NO